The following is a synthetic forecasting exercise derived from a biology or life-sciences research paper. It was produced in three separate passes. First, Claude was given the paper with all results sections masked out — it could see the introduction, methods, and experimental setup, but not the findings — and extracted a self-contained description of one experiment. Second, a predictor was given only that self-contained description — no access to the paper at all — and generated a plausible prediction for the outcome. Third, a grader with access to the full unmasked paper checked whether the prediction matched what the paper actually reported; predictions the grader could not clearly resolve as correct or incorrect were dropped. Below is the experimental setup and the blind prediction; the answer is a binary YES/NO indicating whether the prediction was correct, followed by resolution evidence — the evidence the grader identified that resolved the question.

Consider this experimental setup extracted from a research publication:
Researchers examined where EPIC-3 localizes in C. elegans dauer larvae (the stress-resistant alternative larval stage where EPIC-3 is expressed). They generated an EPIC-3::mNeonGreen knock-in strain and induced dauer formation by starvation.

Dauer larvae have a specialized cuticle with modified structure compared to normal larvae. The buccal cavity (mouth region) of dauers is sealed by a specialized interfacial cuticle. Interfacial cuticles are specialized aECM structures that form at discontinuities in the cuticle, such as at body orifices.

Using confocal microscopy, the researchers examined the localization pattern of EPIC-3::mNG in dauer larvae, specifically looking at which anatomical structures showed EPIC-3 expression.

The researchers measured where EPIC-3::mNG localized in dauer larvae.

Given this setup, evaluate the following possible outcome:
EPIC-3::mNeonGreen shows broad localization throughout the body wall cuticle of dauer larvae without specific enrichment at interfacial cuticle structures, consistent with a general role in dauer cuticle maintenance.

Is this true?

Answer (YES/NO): NO